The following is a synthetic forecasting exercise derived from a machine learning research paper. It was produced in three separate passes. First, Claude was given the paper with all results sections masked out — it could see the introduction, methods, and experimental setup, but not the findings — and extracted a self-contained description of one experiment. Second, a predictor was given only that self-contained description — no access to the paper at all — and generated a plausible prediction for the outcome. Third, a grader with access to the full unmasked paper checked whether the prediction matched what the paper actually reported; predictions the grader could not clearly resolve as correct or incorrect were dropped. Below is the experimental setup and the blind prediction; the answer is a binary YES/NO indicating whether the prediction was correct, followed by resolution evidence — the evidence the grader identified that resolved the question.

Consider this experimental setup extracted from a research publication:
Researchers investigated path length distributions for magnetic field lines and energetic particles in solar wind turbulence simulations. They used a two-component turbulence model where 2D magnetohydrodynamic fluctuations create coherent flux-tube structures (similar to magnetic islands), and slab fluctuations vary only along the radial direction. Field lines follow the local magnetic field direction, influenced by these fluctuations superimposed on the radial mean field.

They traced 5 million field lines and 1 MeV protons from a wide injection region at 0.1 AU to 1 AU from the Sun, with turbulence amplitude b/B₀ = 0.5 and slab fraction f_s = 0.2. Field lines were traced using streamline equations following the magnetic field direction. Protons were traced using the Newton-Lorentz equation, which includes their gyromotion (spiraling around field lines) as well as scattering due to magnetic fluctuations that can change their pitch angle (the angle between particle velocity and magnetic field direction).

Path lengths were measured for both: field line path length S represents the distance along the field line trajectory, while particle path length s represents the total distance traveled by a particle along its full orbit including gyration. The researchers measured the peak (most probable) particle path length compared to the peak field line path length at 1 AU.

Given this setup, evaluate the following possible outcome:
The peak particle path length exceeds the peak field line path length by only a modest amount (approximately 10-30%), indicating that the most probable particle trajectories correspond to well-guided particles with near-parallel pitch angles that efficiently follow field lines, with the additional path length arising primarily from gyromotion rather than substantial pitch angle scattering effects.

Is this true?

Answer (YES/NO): YES